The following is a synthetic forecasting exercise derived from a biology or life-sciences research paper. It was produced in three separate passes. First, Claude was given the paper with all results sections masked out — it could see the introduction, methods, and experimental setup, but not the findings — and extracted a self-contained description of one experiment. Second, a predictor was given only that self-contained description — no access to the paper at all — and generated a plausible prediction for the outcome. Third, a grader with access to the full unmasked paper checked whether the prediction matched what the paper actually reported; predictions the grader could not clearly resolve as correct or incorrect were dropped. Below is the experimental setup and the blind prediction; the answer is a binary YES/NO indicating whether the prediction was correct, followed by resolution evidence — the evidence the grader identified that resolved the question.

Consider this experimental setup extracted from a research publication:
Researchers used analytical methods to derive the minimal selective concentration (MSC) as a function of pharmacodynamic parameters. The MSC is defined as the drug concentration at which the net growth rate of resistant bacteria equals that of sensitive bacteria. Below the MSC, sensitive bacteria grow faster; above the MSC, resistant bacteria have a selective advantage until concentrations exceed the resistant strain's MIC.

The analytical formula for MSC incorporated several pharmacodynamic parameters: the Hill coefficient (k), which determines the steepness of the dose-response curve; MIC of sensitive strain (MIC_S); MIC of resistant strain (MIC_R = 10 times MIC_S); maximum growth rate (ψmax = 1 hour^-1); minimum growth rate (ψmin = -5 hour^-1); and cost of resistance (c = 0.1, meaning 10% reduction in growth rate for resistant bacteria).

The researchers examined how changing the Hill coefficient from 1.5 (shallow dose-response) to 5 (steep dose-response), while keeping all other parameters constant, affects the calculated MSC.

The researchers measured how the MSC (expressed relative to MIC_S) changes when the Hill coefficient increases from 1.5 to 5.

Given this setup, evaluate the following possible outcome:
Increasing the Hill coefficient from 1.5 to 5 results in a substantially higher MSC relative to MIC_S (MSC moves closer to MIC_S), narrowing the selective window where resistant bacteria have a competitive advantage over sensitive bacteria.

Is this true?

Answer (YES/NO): YES